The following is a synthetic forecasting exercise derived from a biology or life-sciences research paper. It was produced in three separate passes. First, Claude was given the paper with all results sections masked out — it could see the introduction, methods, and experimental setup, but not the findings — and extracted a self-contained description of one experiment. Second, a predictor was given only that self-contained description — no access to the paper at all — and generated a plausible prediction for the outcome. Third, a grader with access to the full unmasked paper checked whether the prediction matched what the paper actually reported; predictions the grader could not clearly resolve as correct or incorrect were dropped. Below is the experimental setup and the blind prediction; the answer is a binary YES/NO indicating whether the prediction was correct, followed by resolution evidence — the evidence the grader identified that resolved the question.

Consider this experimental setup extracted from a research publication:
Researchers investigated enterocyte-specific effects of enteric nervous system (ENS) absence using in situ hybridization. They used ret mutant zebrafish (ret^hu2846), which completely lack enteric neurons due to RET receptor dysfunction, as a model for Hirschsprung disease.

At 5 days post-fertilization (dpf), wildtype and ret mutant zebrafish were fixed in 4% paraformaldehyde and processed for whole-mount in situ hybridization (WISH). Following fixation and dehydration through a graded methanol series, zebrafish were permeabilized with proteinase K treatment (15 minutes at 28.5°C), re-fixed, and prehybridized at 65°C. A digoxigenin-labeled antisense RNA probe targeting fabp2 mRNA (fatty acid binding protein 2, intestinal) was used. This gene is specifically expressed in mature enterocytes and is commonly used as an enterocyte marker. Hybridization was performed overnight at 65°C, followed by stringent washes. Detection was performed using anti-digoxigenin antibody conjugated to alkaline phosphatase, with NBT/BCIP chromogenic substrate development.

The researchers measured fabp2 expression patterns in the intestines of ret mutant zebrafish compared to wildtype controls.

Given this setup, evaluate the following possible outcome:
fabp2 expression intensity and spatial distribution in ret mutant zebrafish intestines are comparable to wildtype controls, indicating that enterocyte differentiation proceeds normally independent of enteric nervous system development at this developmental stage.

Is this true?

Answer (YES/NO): NO